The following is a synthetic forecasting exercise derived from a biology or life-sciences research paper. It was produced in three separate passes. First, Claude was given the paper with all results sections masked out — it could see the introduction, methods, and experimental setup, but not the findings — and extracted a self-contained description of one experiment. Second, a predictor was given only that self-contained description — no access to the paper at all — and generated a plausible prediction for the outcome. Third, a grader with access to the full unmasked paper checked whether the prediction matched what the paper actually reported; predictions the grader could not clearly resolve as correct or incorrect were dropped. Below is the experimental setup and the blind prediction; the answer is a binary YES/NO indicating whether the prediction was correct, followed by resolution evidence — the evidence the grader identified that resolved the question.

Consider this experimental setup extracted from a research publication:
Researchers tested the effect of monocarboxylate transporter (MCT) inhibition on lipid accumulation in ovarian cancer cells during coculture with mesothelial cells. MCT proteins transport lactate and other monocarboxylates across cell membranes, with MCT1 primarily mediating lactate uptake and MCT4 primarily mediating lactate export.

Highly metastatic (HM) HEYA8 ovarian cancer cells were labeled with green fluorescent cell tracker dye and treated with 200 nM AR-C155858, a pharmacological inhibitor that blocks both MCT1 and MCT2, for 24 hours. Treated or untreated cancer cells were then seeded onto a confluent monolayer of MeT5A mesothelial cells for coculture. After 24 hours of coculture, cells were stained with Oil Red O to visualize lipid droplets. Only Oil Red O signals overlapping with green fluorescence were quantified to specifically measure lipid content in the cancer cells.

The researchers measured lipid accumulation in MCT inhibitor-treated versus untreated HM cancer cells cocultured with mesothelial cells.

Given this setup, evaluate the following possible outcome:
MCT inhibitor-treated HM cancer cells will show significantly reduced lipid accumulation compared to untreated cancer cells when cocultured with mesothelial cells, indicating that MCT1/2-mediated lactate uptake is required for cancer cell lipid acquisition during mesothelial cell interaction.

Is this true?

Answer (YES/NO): YES